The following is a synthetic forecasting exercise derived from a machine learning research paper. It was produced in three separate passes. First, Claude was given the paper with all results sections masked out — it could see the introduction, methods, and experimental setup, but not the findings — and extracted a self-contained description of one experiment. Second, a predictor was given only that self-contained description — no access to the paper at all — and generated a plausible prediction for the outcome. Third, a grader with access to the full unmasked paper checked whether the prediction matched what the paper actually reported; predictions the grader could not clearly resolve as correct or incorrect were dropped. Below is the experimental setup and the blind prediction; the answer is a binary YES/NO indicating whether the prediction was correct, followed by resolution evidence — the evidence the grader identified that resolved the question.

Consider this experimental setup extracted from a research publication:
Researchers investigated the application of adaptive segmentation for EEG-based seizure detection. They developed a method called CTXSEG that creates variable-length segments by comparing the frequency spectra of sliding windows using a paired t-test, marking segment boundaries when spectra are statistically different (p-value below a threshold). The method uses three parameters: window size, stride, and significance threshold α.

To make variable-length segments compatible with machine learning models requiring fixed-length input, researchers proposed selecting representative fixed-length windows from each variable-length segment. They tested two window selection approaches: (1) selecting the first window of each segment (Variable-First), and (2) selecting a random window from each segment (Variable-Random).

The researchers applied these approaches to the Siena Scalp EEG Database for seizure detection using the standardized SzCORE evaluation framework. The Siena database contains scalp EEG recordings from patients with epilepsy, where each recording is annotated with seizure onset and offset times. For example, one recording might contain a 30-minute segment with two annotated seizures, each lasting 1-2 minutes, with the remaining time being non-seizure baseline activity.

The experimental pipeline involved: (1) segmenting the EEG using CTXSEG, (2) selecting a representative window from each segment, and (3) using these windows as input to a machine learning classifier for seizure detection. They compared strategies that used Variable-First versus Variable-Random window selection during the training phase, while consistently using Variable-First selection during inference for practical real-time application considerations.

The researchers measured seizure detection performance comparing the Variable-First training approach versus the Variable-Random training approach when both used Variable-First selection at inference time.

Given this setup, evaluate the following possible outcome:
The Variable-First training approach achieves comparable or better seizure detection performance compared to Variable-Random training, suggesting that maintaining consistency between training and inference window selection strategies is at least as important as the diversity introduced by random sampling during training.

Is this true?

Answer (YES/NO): YES